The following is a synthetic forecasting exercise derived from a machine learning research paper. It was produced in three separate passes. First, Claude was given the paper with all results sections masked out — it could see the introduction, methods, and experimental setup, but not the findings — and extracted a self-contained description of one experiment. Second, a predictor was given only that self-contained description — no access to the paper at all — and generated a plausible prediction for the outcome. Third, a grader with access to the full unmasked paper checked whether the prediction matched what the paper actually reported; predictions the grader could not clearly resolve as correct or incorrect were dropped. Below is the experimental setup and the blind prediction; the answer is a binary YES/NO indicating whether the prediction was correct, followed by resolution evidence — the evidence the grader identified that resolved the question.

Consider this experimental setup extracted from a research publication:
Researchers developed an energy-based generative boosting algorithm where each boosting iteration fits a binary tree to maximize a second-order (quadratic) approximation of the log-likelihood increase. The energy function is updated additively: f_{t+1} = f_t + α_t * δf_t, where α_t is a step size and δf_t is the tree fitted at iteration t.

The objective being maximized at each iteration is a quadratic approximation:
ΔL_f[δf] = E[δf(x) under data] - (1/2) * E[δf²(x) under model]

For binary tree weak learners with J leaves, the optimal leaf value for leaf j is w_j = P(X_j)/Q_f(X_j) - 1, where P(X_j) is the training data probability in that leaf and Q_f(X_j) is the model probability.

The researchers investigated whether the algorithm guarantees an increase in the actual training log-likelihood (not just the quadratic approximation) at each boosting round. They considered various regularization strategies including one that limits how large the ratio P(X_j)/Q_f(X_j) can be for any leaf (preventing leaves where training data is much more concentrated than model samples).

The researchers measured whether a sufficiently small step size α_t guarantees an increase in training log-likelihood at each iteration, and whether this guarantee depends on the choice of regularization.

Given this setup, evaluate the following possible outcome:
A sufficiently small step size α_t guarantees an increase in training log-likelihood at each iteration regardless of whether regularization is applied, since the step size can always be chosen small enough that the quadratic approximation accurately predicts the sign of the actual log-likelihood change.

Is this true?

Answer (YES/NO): NO